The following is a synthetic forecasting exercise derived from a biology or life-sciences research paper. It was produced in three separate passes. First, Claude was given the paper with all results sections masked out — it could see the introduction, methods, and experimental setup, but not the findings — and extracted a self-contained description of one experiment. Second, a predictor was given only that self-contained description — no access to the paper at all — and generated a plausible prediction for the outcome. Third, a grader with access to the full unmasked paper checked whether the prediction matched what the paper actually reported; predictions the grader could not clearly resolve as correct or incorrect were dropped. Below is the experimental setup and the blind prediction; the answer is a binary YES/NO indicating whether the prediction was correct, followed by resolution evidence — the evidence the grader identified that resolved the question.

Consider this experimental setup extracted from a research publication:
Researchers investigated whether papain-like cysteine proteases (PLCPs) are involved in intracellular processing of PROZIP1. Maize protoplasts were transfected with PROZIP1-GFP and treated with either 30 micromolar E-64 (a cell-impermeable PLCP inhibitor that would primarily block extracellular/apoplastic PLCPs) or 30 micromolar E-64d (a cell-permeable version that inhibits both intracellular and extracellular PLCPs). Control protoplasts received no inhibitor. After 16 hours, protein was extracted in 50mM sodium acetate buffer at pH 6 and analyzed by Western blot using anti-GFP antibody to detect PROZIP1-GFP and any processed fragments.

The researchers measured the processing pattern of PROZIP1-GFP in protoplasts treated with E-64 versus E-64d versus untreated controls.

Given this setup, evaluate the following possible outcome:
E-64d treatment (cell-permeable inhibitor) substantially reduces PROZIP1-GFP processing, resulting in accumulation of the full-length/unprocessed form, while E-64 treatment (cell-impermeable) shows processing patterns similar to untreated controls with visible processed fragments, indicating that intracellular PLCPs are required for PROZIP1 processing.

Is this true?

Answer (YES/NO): NO